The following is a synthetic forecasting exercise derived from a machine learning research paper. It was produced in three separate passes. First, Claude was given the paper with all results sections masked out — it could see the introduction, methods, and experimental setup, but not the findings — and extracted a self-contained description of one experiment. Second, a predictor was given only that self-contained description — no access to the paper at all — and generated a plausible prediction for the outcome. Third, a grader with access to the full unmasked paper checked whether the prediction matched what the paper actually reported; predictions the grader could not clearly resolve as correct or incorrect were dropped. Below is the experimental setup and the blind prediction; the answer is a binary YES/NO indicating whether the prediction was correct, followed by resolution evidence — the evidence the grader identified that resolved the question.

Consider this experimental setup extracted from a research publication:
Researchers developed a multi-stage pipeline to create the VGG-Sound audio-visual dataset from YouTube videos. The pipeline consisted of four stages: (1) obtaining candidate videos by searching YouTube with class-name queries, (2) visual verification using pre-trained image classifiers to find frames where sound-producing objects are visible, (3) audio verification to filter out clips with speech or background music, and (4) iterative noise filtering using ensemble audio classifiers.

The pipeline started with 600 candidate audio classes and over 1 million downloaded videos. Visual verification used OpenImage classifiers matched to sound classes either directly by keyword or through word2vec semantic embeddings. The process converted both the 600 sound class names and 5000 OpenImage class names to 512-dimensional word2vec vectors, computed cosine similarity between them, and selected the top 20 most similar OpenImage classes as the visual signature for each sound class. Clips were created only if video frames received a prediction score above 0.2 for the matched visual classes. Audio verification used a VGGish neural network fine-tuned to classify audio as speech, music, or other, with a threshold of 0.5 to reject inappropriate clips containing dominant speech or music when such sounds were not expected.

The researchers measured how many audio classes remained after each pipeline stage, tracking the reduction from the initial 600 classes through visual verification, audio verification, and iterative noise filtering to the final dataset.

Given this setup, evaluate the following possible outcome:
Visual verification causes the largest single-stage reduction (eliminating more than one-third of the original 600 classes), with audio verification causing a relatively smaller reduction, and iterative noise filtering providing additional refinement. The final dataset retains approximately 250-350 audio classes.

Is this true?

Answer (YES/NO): NO